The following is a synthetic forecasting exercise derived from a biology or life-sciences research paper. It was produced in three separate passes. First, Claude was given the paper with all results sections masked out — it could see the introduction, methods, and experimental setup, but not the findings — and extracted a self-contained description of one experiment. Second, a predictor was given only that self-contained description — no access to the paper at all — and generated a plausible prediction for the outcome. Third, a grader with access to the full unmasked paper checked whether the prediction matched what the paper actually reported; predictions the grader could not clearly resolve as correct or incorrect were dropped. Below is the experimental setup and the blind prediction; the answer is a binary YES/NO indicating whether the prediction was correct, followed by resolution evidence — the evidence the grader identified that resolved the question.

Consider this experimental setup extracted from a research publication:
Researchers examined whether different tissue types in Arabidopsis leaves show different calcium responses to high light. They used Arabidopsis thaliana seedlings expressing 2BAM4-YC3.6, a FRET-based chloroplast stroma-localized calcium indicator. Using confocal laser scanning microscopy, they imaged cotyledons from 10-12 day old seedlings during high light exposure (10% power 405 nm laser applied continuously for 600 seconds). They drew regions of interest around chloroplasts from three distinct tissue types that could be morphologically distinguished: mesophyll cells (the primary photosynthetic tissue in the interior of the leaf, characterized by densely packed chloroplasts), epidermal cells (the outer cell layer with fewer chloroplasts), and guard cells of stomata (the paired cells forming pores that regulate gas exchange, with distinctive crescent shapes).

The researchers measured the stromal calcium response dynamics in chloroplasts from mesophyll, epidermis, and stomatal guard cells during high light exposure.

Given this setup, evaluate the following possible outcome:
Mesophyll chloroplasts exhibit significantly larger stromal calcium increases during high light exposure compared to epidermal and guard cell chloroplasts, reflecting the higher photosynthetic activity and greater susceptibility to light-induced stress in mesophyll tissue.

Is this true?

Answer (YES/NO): NO